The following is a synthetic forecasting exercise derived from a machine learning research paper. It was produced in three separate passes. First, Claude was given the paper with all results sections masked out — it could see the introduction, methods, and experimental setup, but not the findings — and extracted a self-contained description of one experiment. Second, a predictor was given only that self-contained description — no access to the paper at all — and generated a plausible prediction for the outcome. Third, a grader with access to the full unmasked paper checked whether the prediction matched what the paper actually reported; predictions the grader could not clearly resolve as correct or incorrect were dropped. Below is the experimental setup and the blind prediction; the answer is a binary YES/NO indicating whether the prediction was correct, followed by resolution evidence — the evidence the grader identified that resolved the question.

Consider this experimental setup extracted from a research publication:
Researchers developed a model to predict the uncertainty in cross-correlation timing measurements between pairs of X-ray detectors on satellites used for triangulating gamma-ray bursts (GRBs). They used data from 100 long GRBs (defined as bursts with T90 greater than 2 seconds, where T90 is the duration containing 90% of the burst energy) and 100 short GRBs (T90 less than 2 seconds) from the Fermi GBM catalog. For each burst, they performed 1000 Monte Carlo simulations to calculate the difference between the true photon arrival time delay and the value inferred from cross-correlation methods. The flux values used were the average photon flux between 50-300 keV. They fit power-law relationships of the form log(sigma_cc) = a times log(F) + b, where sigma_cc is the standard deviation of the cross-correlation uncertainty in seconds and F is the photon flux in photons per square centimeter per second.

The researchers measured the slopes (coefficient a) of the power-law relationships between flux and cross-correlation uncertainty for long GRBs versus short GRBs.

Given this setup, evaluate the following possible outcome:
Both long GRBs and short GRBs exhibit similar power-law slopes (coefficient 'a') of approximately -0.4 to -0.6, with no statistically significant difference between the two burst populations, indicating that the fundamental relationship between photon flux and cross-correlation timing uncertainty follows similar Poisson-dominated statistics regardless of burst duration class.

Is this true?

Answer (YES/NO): NO